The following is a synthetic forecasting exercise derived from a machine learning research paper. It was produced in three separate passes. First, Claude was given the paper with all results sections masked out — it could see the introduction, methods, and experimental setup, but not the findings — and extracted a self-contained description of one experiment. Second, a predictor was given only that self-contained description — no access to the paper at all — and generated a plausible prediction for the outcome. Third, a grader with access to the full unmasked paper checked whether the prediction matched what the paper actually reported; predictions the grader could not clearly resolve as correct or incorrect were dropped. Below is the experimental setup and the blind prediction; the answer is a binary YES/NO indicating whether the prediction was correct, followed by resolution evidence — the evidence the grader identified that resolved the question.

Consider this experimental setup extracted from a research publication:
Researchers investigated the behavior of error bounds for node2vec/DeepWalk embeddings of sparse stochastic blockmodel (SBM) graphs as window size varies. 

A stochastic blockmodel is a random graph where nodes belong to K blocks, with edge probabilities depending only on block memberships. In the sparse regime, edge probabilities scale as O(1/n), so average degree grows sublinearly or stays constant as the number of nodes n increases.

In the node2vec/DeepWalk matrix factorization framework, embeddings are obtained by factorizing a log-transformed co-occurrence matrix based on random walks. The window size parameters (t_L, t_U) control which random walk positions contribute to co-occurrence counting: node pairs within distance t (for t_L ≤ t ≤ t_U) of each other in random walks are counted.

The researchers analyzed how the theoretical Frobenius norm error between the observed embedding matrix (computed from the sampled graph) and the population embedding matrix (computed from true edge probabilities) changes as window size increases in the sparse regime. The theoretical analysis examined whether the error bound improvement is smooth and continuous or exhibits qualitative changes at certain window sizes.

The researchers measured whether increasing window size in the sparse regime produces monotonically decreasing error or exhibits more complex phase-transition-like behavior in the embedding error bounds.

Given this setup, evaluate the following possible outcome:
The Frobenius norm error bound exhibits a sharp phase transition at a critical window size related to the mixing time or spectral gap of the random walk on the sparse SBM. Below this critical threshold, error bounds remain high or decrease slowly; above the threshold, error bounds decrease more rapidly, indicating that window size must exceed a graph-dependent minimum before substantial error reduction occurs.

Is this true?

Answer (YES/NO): NO